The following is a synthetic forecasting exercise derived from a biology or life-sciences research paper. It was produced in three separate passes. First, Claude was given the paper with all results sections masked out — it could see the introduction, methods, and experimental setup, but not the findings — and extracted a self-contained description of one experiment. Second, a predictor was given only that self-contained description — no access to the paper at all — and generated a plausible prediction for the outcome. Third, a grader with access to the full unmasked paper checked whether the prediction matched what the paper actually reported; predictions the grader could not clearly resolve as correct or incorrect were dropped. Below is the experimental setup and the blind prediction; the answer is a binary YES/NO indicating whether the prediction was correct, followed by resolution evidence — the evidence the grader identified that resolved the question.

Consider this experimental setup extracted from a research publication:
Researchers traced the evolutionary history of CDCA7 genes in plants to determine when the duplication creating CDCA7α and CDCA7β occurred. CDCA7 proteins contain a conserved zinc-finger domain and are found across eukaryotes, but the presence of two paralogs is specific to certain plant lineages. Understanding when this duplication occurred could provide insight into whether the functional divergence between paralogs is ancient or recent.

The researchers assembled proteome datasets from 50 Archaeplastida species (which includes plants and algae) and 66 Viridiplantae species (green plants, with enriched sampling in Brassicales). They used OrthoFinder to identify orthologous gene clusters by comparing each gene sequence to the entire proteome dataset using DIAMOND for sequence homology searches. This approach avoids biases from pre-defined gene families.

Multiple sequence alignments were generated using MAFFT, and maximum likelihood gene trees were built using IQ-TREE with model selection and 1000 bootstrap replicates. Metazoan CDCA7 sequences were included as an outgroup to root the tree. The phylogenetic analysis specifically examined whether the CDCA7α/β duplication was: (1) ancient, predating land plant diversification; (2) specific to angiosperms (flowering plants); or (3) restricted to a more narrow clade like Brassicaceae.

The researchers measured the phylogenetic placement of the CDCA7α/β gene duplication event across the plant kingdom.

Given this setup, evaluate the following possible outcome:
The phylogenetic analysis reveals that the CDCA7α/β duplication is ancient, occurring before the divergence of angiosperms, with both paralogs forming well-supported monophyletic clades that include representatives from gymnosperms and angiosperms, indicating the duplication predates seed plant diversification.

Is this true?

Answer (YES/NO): NO